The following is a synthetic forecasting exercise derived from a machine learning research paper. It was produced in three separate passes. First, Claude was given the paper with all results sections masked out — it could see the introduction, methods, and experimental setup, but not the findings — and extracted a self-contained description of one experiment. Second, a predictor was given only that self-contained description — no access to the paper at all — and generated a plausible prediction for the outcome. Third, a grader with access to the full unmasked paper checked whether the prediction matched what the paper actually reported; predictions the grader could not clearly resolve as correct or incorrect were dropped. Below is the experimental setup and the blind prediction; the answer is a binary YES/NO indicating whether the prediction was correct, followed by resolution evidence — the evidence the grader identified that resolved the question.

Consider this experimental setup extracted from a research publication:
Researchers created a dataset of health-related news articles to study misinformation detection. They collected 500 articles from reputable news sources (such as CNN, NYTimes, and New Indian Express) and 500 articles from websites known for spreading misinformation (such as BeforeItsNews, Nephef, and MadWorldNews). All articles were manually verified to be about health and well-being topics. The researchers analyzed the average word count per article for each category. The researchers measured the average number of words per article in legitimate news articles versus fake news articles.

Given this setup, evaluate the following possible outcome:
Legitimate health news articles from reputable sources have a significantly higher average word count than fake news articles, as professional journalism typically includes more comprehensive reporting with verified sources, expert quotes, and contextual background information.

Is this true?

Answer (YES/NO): YES